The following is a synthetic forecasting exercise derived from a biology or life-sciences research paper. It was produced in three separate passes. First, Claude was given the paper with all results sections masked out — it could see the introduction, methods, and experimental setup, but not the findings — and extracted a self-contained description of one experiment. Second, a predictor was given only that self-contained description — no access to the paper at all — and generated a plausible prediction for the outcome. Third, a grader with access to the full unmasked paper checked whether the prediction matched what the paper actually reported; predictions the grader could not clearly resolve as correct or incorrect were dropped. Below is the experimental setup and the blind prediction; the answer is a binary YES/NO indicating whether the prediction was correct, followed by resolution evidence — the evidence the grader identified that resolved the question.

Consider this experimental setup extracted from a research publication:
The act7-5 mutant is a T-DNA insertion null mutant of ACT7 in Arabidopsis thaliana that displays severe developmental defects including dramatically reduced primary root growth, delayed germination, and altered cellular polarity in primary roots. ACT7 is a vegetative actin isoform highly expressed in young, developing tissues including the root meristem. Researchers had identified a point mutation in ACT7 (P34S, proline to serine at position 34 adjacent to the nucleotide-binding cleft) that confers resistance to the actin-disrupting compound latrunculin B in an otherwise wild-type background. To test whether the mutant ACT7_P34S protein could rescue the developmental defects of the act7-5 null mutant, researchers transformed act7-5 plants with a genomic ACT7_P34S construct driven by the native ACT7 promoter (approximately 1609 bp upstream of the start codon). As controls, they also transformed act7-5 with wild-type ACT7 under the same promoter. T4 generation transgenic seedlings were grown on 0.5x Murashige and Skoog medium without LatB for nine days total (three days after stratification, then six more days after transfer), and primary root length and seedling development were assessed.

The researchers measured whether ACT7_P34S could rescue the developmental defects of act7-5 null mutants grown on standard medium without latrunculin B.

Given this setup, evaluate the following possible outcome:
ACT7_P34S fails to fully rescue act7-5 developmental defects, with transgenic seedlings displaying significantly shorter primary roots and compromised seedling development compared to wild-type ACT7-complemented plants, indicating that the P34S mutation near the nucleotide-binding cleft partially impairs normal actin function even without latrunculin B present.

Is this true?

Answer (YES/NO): NO